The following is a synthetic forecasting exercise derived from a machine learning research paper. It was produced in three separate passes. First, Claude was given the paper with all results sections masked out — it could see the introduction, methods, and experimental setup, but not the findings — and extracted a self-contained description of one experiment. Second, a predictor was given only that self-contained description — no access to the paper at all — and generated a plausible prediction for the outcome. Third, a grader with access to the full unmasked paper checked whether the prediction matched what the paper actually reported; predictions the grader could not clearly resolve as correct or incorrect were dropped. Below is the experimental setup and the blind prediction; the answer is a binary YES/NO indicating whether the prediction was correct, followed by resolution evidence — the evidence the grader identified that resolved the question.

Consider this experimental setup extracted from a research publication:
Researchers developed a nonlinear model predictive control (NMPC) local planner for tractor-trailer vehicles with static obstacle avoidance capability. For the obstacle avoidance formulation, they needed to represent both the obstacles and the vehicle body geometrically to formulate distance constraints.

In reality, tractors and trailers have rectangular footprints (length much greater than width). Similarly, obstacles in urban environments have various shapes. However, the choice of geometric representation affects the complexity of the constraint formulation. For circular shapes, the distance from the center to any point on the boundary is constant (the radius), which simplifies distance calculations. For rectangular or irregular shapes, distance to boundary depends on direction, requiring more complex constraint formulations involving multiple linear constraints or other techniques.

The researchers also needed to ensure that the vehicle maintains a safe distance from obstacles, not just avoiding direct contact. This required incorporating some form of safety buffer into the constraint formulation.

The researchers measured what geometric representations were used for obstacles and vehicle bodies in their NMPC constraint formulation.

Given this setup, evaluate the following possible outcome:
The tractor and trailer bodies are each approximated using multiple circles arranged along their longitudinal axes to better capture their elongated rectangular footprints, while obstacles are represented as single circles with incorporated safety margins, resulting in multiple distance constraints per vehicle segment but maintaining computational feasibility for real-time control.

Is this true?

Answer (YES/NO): NO